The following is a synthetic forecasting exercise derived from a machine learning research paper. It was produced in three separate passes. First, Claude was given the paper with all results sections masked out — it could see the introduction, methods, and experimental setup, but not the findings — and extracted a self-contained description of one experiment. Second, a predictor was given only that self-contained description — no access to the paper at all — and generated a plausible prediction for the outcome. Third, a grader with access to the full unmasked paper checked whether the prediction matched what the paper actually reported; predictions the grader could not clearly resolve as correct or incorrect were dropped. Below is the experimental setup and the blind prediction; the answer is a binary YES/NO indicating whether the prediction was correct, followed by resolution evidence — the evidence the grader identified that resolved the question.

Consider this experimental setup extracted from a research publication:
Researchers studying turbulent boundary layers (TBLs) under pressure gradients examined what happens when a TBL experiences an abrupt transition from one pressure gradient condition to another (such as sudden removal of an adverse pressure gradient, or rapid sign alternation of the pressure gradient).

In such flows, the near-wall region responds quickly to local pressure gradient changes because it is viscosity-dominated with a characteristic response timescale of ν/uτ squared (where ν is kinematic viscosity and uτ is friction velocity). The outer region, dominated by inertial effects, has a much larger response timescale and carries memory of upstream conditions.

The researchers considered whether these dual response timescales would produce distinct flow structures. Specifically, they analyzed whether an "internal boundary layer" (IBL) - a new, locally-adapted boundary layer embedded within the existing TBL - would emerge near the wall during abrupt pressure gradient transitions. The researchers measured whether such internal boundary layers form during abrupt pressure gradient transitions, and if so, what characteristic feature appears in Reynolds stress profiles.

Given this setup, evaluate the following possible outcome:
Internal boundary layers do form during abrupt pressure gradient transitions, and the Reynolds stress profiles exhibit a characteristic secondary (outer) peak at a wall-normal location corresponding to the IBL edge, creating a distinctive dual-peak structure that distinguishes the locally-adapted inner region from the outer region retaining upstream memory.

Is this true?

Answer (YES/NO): NO